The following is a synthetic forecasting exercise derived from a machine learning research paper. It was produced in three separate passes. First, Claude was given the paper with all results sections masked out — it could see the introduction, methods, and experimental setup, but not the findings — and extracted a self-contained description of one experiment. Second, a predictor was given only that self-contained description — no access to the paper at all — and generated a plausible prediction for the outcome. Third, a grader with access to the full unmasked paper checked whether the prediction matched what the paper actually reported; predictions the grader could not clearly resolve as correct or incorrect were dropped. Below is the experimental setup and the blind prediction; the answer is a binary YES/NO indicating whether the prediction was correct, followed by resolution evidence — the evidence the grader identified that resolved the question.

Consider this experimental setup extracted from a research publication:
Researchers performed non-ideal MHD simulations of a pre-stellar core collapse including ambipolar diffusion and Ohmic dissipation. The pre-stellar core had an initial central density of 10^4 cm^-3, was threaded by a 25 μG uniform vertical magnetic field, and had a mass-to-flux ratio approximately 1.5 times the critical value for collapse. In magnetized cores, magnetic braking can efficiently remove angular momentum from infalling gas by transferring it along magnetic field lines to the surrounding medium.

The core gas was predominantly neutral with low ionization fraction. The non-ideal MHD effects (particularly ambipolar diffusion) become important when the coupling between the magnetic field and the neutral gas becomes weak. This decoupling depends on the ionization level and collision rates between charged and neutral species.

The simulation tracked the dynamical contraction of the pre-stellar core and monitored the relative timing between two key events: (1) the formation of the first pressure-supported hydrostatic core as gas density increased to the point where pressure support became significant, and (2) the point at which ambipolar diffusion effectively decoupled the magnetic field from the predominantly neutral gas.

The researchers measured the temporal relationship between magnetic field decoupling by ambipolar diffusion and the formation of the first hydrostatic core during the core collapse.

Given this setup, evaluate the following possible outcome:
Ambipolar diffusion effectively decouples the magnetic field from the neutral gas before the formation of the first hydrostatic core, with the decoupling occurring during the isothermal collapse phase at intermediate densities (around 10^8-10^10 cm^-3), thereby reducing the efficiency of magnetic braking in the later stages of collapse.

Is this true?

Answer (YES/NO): NO